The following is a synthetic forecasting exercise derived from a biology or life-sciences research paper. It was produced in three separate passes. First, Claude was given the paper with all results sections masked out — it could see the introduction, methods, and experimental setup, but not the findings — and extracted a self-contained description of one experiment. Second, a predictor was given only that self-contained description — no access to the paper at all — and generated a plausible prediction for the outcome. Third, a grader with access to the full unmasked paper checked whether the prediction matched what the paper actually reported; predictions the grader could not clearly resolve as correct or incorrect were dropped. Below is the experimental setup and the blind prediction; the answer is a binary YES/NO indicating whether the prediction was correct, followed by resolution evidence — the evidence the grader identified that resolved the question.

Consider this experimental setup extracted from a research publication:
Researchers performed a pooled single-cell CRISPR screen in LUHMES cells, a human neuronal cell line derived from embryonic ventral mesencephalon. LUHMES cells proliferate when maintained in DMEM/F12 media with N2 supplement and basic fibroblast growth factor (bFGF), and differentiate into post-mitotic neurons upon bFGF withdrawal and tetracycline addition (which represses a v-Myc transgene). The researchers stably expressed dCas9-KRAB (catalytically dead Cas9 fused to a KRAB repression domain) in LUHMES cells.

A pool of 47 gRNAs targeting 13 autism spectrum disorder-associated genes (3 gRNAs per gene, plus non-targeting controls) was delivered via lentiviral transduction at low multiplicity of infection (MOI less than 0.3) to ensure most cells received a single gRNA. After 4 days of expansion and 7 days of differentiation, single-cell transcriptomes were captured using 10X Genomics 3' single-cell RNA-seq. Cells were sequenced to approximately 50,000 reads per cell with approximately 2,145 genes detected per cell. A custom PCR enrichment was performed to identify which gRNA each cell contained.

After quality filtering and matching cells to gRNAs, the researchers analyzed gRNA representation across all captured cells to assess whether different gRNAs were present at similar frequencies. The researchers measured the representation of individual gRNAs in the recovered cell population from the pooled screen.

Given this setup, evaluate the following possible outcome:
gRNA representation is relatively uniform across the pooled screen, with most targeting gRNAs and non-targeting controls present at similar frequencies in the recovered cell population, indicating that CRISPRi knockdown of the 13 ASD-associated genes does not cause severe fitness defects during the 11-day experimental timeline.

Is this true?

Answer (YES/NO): NO